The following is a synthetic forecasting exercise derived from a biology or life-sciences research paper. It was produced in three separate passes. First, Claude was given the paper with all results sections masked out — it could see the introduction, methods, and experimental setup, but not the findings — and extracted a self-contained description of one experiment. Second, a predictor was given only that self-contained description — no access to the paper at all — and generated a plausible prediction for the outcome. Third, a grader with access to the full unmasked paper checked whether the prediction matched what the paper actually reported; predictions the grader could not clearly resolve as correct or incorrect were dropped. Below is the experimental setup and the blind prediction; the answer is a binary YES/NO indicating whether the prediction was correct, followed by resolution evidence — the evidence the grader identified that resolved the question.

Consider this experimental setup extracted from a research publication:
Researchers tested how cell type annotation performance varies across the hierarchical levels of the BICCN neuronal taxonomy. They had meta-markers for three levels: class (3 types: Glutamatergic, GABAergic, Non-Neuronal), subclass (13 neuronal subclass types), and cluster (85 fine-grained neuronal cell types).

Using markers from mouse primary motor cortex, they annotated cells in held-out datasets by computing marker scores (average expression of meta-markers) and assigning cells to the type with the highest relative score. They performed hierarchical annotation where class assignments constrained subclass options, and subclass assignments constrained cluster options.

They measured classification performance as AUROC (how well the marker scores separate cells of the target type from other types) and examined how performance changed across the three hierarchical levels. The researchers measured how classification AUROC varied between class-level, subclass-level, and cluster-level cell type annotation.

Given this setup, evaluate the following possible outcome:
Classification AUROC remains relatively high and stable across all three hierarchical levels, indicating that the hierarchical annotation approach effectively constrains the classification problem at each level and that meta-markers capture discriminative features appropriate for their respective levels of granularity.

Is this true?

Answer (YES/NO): NO